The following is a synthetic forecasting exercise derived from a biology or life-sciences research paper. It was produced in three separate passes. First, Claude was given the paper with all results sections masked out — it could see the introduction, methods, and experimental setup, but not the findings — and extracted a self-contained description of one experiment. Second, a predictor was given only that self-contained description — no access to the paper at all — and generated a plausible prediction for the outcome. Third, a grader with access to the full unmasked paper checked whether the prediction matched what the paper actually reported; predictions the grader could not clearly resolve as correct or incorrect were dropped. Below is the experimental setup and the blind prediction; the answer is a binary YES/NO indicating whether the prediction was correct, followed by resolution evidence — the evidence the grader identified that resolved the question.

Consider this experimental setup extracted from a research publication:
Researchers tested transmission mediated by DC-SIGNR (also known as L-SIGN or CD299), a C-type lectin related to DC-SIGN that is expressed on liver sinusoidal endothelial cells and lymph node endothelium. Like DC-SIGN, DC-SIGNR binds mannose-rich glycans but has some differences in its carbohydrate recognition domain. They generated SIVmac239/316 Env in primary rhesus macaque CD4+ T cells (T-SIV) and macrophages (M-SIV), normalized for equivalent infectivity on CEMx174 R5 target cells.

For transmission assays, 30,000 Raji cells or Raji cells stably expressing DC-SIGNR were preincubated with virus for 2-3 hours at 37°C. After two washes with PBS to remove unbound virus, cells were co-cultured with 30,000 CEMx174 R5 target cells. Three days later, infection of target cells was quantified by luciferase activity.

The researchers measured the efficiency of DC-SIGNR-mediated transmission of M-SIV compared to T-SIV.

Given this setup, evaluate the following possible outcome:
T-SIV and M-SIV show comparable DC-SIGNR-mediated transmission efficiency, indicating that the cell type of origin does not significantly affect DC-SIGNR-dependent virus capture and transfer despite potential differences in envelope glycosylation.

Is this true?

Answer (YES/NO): NO